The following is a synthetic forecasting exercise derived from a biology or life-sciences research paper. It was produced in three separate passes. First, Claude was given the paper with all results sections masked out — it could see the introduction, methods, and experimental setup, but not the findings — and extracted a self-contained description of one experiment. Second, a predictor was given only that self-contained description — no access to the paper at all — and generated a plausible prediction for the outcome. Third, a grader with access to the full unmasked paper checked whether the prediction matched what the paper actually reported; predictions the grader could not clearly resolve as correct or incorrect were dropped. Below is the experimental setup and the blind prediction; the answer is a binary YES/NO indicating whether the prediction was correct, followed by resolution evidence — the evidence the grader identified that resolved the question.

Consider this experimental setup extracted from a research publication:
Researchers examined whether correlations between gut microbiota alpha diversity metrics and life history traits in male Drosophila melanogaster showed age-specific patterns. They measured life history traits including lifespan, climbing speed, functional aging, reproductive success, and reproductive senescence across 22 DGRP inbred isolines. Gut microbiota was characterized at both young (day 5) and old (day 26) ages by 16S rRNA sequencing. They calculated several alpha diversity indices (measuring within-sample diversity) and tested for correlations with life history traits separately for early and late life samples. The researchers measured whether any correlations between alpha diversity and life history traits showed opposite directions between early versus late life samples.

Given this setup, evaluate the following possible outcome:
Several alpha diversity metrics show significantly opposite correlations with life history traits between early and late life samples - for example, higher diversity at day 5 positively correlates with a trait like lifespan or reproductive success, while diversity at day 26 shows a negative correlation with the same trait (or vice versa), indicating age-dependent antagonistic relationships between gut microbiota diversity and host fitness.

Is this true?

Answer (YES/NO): NO